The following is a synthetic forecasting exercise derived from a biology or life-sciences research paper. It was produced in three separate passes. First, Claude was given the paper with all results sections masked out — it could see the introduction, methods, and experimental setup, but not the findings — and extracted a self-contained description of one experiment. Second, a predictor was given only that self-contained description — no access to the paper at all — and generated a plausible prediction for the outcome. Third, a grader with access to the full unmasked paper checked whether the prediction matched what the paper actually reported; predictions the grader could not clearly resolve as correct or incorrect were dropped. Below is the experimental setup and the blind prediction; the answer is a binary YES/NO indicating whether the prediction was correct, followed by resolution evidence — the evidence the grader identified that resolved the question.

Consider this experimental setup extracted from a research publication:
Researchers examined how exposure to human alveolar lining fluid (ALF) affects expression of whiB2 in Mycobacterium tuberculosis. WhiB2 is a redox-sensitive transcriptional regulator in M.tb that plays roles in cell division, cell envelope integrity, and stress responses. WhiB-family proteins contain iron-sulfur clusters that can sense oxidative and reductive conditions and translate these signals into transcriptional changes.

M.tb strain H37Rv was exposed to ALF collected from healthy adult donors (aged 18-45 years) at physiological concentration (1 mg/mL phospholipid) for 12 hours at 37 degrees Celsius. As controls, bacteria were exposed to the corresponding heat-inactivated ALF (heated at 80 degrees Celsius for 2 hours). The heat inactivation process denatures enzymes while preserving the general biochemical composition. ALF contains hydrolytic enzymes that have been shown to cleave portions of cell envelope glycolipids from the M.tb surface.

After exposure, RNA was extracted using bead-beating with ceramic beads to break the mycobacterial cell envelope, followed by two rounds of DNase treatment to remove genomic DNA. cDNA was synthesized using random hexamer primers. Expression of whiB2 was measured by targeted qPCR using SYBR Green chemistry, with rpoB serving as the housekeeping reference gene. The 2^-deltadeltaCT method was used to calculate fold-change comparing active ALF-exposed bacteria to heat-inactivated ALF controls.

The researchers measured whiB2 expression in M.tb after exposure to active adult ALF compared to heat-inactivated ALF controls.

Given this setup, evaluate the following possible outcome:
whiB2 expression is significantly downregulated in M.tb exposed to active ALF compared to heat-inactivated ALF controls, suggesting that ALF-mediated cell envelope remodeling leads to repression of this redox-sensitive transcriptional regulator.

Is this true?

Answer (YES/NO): NO